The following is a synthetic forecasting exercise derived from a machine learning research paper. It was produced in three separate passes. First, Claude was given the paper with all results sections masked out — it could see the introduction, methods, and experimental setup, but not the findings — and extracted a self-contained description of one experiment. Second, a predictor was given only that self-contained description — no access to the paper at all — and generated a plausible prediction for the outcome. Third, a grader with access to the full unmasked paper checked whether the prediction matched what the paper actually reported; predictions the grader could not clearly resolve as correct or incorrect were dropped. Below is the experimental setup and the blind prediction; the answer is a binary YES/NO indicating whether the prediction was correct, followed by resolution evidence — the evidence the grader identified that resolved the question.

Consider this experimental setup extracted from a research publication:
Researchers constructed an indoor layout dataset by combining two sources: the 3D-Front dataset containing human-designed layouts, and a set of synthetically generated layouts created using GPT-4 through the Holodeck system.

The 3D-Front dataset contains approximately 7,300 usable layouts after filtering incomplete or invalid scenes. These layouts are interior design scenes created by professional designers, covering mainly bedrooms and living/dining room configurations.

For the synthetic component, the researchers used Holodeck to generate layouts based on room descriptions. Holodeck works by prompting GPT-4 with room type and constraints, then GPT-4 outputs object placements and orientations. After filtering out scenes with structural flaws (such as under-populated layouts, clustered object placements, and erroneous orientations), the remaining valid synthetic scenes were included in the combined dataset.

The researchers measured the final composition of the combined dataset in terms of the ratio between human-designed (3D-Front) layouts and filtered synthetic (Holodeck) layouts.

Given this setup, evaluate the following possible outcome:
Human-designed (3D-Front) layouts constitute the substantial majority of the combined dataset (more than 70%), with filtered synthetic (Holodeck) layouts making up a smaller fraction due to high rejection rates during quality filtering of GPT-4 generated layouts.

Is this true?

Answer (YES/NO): NO